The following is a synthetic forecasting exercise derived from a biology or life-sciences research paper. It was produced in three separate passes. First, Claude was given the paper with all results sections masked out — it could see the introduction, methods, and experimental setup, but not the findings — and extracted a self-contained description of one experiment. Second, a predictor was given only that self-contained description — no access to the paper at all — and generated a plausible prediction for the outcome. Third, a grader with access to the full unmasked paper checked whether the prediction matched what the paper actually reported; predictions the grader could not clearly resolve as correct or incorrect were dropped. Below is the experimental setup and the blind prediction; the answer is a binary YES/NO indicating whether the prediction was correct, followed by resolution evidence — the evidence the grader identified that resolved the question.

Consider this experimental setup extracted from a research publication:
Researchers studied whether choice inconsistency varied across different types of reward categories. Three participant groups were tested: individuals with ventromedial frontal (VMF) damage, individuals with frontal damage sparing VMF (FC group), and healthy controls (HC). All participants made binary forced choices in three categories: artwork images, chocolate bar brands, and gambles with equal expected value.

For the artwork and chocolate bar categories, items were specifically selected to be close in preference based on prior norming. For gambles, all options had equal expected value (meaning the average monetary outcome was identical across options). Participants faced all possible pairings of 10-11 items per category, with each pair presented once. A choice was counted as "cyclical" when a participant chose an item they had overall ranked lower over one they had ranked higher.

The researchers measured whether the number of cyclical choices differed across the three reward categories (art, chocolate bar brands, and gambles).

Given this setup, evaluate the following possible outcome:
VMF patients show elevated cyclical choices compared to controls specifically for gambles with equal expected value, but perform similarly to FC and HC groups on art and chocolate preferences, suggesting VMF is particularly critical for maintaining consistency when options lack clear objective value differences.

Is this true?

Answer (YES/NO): NO